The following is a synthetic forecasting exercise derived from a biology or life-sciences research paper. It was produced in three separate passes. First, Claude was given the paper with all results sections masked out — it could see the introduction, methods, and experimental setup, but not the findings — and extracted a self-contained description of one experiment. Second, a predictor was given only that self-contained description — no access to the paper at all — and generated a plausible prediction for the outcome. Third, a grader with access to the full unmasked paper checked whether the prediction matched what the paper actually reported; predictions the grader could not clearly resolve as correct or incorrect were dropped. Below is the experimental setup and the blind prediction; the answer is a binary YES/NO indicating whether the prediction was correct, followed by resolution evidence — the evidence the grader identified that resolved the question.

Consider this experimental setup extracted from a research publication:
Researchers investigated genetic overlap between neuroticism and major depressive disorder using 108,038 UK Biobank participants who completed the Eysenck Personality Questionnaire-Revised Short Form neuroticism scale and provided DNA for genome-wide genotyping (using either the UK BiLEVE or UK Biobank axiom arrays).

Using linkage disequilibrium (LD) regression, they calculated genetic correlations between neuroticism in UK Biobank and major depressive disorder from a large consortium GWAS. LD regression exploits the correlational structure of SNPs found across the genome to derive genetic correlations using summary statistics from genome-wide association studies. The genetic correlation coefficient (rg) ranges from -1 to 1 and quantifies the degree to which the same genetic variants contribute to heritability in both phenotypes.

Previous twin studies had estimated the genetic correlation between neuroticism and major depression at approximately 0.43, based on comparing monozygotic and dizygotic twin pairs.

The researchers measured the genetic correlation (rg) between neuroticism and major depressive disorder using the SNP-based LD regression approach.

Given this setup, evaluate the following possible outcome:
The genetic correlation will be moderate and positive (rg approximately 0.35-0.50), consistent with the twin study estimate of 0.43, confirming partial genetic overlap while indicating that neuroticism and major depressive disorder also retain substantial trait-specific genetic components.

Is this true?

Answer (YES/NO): NO